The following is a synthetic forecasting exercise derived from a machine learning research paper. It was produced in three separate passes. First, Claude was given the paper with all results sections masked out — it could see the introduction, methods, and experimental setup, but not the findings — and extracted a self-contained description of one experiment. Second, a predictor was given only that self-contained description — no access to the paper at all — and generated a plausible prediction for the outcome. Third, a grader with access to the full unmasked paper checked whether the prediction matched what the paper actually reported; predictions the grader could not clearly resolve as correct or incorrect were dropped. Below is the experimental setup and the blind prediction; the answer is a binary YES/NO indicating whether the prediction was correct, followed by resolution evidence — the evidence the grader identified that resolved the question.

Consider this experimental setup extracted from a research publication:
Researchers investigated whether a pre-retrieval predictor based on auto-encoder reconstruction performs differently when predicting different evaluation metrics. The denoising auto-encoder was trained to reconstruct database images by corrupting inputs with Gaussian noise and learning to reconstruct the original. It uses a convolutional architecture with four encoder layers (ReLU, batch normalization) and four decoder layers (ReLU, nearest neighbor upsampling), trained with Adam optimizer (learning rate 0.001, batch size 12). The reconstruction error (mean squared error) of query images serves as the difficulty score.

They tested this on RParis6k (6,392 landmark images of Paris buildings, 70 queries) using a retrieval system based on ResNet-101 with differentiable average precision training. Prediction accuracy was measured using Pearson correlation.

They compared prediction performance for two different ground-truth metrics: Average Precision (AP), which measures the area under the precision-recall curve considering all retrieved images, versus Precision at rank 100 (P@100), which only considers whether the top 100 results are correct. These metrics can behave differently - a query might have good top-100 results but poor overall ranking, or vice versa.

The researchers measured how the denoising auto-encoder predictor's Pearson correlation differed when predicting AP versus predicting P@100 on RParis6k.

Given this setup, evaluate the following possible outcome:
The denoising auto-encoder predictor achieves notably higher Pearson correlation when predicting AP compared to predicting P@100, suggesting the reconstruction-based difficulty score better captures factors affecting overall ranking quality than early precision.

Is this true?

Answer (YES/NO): NO